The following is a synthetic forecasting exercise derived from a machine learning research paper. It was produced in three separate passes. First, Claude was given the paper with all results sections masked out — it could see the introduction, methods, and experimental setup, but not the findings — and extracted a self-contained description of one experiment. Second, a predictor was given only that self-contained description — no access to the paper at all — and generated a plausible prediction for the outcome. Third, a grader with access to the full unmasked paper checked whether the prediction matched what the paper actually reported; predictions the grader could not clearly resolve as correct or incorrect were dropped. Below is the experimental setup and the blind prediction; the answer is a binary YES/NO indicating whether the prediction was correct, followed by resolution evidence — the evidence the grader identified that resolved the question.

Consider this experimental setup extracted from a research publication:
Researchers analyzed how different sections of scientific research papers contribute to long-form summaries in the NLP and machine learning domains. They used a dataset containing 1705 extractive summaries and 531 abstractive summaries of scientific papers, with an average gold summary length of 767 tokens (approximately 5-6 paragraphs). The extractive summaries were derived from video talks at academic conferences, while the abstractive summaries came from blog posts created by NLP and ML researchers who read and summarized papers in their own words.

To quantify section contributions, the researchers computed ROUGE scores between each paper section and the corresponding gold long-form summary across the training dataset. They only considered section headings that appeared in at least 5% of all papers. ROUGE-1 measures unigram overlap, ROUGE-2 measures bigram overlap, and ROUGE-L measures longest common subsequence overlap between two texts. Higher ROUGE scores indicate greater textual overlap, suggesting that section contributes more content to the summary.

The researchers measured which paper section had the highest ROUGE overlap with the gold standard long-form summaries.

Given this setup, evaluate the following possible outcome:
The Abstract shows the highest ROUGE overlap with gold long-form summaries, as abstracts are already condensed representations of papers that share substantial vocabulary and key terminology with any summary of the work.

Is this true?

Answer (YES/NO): NO